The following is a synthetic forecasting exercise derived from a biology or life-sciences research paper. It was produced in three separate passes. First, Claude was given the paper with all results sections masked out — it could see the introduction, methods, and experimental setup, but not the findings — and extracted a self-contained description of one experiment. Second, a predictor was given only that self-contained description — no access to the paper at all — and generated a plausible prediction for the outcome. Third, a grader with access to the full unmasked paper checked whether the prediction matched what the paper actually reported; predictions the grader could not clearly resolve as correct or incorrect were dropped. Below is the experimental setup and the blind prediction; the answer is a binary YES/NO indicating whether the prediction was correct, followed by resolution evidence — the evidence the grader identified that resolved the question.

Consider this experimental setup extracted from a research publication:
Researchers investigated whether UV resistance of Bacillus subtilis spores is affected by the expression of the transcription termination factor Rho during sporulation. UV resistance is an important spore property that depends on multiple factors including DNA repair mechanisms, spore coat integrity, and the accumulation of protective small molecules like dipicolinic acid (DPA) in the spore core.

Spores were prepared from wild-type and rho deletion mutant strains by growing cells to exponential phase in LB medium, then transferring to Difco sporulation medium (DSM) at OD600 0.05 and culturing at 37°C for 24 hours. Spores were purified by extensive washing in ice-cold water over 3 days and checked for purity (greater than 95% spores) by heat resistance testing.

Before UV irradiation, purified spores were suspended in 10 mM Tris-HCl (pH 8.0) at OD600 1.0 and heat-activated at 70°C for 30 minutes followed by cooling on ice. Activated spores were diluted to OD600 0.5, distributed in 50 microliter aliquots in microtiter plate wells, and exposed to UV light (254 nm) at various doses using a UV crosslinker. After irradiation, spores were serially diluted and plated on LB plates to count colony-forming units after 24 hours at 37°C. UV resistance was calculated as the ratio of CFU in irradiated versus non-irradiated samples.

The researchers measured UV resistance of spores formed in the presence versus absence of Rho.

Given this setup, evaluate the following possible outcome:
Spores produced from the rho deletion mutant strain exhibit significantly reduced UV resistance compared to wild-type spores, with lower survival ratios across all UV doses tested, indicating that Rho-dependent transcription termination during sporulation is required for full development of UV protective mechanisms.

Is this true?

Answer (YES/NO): YES